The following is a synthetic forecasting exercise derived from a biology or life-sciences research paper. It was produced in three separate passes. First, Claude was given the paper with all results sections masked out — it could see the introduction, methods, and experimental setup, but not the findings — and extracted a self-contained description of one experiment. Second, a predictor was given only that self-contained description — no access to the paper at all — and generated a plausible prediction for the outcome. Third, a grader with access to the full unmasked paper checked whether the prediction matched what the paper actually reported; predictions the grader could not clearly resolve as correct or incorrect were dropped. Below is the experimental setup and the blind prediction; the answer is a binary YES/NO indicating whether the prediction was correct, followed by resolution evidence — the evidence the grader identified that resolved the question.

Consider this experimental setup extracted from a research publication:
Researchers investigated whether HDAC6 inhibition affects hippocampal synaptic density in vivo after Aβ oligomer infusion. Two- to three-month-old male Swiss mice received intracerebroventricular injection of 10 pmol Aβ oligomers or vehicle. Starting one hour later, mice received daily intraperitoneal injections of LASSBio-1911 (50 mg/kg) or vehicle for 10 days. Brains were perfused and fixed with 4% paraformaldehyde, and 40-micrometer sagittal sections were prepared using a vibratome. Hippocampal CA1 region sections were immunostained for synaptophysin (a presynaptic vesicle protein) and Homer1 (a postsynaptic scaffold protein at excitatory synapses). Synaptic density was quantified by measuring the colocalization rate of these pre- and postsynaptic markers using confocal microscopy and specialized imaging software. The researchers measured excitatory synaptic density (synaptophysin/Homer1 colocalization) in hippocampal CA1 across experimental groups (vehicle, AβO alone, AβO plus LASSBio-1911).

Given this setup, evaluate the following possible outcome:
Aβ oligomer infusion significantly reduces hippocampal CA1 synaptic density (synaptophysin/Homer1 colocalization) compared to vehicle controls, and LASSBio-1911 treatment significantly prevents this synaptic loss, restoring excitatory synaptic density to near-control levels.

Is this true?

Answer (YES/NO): YES